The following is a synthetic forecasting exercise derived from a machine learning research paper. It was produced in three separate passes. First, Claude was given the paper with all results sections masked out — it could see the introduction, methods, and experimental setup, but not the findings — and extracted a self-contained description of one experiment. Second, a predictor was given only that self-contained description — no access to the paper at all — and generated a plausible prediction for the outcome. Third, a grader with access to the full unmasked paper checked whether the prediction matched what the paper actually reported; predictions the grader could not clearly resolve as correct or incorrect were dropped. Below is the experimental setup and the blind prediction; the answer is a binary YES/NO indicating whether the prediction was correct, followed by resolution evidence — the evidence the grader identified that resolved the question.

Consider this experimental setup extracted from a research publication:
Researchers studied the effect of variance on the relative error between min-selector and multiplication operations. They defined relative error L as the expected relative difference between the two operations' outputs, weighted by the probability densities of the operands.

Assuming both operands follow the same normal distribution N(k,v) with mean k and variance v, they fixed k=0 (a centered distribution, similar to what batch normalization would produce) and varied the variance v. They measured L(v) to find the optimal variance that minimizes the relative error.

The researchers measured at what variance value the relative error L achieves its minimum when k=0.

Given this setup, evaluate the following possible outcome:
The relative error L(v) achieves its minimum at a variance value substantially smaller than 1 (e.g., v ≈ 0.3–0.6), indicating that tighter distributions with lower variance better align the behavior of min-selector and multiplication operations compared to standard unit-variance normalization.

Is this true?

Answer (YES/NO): NO